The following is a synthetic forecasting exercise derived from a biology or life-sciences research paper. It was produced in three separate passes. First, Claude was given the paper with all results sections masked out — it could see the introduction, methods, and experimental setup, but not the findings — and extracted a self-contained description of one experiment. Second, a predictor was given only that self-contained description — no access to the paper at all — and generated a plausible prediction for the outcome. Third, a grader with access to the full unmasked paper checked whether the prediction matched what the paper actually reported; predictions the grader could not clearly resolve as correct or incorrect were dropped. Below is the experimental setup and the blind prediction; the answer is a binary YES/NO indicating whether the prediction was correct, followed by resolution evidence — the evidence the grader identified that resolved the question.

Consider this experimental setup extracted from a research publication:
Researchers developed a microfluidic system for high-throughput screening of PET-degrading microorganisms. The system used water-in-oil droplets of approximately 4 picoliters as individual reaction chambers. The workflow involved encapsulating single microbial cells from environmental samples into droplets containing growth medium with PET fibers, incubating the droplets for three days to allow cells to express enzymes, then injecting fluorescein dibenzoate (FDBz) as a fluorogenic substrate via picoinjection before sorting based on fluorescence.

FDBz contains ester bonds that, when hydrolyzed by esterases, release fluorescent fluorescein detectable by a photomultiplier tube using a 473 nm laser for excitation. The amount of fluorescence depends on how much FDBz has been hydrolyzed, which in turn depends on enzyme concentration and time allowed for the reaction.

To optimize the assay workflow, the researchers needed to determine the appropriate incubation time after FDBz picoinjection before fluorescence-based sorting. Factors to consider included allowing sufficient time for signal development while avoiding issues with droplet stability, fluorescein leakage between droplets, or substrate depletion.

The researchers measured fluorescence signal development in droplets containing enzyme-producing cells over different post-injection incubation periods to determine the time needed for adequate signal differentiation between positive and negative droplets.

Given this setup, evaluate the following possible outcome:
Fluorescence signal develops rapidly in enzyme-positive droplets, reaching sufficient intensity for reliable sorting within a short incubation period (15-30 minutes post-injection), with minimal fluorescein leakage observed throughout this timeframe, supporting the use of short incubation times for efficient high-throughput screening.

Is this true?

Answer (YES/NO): NO